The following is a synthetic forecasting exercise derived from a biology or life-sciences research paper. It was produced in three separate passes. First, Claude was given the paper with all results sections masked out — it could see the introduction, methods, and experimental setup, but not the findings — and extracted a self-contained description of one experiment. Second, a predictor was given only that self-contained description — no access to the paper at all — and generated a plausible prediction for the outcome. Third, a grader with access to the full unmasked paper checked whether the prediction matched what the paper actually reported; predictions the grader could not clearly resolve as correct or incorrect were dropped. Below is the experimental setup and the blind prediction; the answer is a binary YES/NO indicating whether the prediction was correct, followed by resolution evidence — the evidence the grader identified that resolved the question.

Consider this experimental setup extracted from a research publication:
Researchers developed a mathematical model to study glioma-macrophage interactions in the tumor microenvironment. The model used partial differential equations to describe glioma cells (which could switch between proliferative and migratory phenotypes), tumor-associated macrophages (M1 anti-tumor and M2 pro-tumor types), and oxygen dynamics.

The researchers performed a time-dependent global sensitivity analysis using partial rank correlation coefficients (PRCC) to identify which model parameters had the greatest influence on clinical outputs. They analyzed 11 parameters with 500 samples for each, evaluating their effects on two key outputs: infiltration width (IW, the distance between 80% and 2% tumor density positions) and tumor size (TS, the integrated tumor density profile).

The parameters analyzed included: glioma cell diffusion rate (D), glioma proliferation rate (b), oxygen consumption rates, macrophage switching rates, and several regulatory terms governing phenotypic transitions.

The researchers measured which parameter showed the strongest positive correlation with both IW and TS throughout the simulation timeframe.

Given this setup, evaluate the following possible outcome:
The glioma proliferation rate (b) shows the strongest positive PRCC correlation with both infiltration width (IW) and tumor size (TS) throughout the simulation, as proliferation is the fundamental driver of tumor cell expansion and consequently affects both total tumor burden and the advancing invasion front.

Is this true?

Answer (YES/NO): NO